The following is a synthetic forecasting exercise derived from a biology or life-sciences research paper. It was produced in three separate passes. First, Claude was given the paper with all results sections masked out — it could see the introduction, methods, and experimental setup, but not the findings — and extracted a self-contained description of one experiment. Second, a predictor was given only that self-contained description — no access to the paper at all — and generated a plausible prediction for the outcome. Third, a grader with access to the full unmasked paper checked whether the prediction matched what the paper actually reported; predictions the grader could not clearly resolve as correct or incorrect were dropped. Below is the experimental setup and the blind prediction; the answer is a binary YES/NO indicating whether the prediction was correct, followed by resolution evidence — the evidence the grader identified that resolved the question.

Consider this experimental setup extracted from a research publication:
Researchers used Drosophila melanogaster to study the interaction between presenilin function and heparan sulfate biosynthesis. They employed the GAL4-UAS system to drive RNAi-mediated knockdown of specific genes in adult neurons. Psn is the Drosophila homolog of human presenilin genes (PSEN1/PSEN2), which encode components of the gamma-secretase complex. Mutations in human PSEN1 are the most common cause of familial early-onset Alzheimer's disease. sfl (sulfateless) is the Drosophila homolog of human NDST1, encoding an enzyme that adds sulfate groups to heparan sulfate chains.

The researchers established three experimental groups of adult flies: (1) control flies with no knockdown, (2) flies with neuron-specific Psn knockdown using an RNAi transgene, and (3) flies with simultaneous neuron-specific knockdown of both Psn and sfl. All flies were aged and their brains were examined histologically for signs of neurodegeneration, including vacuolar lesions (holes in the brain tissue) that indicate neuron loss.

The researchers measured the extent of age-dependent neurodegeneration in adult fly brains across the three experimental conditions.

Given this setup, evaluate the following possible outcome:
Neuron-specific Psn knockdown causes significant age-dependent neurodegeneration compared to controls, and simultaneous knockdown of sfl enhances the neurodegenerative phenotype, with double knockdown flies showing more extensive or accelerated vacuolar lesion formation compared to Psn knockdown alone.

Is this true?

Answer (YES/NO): NO